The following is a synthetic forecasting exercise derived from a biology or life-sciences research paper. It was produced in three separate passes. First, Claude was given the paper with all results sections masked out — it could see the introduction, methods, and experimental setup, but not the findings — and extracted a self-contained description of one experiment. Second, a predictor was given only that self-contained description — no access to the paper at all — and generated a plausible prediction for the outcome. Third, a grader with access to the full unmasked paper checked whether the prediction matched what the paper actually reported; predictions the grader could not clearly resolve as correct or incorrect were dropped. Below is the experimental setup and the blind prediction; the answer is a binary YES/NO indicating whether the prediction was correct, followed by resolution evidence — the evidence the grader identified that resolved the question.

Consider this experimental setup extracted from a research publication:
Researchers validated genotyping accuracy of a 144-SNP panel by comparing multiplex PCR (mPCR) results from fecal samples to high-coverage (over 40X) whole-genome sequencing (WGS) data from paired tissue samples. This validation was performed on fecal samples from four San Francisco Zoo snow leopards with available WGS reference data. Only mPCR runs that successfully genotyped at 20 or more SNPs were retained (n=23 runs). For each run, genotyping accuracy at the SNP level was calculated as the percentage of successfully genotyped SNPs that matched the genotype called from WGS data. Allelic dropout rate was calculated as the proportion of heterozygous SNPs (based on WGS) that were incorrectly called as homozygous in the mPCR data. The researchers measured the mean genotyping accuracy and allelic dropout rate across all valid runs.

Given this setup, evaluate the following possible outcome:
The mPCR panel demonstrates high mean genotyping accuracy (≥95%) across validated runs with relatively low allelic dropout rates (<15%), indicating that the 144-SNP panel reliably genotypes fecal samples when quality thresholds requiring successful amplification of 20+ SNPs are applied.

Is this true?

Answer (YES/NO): YES